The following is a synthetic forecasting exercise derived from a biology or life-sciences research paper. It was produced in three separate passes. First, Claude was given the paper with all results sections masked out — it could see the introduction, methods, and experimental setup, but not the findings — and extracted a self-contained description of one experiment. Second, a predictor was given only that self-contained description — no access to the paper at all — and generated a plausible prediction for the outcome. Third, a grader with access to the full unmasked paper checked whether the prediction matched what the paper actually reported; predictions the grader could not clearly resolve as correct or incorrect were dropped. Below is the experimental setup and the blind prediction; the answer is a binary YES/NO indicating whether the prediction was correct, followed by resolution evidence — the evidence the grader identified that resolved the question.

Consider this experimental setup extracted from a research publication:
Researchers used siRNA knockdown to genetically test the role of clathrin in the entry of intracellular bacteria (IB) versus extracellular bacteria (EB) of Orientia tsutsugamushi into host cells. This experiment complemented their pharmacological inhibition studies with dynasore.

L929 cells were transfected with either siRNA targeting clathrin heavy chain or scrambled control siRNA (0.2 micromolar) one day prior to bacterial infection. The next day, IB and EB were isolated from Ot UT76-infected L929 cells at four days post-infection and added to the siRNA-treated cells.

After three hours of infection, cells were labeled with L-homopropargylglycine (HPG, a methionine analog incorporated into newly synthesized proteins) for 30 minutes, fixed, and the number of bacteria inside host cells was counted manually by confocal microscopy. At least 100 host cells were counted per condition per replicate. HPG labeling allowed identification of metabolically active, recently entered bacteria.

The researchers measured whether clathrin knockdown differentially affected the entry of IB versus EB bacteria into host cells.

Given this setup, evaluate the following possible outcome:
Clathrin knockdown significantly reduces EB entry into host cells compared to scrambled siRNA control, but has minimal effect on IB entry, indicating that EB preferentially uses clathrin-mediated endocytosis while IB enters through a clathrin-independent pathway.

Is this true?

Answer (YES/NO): NO